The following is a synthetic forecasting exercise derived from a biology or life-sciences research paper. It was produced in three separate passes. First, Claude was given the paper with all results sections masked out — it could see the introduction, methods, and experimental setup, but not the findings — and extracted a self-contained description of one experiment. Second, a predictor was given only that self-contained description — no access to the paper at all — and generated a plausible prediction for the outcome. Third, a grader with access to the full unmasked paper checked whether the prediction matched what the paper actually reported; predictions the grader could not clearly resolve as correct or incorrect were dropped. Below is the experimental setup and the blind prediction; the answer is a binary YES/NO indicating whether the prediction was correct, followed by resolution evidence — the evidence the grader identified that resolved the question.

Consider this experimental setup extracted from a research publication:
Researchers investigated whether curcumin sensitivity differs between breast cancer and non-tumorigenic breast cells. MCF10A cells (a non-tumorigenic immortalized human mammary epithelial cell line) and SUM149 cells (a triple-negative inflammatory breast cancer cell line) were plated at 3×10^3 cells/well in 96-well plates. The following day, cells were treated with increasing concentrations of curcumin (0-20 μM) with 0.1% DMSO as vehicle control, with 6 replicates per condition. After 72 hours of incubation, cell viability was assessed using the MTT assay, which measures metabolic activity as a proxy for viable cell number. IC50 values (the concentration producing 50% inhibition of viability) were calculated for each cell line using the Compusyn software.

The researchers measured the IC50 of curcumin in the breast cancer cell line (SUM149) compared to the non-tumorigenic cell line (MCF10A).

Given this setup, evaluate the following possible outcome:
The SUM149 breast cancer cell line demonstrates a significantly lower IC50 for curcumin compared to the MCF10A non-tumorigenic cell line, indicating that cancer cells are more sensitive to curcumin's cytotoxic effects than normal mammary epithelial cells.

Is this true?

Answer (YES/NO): YES